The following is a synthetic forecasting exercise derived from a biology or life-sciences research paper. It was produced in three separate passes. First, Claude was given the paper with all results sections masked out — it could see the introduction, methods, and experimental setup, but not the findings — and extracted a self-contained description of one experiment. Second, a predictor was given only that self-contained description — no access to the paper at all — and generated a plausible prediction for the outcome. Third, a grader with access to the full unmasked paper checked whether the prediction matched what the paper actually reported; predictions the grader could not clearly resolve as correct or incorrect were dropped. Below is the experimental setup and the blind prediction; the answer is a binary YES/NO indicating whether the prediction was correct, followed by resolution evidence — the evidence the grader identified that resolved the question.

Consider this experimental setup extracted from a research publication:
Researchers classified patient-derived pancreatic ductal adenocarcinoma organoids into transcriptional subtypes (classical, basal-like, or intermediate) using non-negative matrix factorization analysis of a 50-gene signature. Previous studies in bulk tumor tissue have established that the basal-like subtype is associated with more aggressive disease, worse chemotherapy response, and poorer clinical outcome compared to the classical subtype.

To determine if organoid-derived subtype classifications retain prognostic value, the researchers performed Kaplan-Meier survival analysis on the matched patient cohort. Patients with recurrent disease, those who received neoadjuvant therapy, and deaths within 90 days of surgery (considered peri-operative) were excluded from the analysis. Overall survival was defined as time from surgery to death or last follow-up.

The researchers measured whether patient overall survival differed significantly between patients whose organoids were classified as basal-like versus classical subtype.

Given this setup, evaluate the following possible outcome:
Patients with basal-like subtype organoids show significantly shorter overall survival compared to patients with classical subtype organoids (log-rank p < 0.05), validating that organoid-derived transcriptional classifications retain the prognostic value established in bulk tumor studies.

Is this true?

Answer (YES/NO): YES